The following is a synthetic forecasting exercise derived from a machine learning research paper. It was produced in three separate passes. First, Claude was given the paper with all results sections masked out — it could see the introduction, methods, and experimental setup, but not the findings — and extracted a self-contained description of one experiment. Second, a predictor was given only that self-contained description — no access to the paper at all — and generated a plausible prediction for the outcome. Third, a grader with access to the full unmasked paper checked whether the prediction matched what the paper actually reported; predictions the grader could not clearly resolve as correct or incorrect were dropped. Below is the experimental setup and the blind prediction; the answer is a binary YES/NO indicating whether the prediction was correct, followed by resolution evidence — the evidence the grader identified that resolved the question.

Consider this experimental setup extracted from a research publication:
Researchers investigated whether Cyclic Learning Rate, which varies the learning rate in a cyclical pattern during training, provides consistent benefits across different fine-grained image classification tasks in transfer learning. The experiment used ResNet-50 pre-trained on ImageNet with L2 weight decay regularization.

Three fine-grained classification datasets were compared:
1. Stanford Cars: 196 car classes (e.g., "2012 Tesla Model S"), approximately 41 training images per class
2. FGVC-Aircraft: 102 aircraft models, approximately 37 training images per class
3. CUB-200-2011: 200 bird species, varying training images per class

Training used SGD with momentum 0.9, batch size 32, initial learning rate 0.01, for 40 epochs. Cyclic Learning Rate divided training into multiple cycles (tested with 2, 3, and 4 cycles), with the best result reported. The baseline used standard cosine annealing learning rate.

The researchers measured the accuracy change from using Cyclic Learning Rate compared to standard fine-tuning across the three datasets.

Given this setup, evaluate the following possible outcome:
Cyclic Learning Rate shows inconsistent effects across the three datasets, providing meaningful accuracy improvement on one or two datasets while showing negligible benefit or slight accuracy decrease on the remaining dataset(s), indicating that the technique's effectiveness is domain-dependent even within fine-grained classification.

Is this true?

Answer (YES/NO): NO